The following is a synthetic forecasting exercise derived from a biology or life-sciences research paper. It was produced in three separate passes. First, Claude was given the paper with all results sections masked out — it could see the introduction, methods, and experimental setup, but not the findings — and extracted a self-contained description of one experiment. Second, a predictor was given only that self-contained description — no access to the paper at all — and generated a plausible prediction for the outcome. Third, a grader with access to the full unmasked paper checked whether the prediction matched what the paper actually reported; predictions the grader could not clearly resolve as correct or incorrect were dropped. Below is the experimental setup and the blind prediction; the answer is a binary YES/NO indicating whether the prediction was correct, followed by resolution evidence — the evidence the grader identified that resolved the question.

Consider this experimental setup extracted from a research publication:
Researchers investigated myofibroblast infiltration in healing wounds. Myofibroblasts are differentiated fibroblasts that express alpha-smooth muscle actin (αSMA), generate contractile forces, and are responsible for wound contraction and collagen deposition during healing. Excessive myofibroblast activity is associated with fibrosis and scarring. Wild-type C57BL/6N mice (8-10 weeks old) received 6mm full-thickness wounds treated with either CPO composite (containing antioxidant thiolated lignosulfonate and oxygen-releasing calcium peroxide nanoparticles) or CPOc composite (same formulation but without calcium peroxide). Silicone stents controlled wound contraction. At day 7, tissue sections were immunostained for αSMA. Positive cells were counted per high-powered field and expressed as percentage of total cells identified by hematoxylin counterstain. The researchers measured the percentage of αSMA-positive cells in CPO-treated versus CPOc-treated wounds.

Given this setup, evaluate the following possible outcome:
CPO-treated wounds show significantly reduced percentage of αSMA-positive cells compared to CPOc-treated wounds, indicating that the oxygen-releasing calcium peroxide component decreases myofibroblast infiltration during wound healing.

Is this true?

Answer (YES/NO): NO